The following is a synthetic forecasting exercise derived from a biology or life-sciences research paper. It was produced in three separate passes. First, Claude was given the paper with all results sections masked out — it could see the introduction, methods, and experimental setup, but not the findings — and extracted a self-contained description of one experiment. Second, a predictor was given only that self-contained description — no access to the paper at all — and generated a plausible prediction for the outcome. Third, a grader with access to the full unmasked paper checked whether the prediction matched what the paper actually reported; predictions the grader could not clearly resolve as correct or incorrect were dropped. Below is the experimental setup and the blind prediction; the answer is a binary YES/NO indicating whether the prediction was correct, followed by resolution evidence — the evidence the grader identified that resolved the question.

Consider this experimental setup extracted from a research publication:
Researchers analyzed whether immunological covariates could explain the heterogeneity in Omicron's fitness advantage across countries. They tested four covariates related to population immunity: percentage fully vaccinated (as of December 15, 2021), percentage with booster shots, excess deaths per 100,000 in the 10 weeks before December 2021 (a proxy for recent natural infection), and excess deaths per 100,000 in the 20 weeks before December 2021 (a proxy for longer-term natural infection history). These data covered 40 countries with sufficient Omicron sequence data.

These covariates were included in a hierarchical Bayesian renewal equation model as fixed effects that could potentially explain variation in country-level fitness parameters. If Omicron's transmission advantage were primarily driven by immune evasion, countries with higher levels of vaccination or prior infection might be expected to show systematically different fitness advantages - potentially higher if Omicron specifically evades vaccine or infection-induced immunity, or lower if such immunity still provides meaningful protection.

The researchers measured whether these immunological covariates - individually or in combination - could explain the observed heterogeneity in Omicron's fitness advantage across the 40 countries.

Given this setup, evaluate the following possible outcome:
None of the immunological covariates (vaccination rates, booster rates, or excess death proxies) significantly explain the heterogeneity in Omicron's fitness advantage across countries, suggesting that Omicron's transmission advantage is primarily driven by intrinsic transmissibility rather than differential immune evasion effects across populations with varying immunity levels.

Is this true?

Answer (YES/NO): NO